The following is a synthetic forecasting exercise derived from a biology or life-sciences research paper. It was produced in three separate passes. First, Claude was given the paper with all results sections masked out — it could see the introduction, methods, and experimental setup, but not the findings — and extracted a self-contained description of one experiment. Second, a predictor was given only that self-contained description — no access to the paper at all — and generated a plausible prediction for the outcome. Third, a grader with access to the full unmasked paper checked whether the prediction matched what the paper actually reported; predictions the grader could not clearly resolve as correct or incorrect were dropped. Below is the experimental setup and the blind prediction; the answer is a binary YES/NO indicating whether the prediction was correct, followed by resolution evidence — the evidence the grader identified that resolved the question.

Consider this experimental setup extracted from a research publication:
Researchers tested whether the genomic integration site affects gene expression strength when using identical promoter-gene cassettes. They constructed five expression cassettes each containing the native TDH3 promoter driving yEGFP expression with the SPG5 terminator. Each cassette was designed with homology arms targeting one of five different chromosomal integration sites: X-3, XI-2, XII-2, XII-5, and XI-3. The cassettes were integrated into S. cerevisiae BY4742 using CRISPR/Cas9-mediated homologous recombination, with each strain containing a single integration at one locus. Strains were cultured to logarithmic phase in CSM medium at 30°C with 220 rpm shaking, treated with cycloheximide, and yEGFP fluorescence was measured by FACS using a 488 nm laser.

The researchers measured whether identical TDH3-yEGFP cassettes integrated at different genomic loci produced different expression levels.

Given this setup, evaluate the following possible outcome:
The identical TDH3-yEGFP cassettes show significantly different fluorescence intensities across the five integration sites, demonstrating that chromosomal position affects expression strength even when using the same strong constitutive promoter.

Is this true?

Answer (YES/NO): NO